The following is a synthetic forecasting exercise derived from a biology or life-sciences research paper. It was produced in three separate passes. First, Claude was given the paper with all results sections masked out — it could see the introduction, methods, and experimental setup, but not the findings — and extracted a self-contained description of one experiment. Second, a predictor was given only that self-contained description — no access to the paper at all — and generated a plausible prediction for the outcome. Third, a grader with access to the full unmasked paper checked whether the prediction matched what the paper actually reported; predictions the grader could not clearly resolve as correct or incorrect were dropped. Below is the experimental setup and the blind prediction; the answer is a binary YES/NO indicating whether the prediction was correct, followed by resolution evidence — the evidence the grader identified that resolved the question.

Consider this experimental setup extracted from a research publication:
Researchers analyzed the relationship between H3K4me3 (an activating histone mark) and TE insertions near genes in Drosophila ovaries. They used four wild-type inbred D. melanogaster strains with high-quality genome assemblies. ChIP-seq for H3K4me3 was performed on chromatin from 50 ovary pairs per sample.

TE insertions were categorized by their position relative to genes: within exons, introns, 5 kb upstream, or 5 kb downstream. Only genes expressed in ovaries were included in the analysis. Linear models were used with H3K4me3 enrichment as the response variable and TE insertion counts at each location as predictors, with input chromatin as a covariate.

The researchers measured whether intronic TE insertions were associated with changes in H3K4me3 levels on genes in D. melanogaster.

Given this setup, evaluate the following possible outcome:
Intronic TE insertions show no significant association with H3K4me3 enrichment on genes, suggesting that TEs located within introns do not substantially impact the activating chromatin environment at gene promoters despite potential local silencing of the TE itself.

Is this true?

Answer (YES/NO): YES